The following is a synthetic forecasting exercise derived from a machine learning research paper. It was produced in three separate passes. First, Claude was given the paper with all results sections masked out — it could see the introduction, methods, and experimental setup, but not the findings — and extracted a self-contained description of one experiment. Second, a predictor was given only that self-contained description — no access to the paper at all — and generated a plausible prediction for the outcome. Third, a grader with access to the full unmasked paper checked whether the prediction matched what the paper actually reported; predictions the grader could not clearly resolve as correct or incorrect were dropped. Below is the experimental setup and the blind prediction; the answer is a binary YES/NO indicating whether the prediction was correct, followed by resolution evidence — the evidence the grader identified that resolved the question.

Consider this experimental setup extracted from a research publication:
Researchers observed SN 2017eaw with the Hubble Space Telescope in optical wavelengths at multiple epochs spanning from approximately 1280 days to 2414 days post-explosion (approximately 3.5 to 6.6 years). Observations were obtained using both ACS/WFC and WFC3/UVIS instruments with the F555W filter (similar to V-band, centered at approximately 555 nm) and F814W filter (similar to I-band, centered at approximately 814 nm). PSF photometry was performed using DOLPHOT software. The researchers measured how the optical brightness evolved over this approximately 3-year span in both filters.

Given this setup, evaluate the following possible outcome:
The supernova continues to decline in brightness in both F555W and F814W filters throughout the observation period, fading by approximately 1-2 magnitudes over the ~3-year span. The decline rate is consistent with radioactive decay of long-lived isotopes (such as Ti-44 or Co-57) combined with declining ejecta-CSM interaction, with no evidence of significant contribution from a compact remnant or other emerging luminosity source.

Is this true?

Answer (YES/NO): NO